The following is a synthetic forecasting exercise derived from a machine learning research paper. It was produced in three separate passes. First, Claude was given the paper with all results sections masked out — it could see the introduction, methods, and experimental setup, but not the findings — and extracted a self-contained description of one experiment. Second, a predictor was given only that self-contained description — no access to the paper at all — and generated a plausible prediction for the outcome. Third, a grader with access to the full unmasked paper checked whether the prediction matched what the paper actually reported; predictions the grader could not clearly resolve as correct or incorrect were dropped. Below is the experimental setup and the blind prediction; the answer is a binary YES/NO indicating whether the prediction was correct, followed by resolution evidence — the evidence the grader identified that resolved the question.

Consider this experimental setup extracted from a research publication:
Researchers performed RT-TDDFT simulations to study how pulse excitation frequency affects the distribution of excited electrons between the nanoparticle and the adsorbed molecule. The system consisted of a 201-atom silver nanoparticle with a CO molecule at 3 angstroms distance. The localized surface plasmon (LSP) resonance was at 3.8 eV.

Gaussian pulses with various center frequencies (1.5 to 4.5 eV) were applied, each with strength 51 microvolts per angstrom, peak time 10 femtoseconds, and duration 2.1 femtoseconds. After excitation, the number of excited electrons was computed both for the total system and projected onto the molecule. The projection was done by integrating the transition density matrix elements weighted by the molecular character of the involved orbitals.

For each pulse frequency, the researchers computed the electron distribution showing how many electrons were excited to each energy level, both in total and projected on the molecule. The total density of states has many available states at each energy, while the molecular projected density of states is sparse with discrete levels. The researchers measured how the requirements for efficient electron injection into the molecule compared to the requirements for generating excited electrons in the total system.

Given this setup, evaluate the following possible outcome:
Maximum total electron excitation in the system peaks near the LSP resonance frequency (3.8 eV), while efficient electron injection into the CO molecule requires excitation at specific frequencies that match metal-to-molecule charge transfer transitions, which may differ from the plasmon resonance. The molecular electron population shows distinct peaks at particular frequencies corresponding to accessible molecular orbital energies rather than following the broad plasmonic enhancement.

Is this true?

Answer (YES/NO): NO